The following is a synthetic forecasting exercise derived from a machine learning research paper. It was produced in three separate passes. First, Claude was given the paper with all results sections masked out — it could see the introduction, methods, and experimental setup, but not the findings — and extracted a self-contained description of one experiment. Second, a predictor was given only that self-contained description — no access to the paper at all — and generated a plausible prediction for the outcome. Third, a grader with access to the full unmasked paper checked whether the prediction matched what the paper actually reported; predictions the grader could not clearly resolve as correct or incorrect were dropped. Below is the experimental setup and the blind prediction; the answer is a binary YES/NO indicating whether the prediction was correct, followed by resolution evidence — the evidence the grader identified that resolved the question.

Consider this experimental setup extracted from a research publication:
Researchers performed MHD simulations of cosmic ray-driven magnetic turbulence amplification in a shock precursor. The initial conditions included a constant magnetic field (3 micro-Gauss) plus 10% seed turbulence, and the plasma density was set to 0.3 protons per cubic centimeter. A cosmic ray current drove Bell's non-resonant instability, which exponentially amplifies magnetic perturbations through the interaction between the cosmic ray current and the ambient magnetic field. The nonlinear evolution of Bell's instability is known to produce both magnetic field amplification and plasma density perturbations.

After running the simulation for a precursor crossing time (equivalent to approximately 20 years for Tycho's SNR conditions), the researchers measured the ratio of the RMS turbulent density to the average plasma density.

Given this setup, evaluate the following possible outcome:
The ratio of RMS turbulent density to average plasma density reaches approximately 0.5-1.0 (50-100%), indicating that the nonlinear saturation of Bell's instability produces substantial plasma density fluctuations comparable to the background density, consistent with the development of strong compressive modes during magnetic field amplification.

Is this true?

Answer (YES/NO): NO